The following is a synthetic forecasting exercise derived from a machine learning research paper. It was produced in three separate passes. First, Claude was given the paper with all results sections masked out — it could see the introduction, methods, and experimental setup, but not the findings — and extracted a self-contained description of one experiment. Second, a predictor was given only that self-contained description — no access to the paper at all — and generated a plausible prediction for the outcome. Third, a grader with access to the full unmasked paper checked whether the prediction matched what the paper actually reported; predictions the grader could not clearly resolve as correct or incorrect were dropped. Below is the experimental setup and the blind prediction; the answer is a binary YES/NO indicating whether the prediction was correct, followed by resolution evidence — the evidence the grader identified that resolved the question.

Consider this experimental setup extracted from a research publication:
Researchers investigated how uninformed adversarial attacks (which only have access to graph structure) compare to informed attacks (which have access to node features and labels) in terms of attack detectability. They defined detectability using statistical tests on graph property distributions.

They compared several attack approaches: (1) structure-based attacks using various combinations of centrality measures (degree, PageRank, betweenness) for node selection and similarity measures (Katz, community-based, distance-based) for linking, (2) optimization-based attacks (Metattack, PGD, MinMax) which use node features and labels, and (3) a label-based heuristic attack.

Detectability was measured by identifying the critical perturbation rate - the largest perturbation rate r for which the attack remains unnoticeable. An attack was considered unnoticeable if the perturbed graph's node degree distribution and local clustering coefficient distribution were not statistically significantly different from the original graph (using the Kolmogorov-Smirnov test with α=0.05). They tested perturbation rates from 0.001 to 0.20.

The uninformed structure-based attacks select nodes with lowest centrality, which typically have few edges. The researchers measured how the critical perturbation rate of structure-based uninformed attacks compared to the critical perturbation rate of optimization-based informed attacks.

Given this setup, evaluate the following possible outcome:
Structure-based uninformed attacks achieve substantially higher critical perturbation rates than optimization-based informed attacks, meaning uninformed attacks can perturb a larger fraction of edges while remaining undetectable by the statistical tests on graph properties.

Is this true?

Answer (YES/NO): NO